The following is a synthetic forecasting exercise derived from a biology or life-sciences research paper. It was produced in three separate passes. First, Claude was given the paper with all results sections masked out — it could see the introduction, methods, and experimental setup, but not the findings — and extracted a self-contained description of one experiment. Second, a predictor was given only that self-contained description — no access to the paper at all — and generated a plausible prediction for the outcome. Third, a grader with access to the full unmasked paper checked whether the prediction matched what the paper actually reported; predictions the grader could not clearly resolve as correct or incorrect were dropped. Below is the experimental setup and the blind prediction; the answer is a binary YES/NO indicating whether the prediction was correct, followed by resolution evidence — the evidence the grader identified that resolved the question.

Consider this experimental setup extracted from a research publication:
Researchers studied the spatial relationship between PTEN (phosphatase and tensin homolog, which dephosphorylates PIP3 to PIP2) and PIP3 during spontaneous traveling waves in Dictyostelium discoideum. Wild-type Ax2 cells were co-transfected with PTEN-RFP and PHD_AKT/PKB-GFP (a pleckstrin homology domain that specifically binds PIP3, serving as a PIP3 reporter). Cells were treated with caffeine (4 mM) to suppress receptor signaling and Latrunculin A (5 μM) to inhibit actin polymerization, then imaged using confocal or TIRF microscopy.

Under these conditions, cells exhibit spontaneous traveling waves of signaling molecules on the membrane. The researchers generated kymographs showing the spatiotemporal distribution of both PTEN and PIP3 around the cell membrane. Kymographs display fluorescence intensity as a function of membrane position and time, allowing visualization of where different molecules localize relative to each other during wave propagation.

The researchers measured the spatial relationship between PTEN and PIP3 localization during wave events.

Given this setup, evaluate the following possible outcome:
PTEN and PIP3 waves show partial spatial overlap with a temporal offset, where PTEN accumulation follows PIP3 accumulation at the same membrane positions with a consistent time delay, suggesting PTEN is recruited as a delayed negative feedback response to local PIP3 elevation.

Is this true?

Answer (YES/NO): NO